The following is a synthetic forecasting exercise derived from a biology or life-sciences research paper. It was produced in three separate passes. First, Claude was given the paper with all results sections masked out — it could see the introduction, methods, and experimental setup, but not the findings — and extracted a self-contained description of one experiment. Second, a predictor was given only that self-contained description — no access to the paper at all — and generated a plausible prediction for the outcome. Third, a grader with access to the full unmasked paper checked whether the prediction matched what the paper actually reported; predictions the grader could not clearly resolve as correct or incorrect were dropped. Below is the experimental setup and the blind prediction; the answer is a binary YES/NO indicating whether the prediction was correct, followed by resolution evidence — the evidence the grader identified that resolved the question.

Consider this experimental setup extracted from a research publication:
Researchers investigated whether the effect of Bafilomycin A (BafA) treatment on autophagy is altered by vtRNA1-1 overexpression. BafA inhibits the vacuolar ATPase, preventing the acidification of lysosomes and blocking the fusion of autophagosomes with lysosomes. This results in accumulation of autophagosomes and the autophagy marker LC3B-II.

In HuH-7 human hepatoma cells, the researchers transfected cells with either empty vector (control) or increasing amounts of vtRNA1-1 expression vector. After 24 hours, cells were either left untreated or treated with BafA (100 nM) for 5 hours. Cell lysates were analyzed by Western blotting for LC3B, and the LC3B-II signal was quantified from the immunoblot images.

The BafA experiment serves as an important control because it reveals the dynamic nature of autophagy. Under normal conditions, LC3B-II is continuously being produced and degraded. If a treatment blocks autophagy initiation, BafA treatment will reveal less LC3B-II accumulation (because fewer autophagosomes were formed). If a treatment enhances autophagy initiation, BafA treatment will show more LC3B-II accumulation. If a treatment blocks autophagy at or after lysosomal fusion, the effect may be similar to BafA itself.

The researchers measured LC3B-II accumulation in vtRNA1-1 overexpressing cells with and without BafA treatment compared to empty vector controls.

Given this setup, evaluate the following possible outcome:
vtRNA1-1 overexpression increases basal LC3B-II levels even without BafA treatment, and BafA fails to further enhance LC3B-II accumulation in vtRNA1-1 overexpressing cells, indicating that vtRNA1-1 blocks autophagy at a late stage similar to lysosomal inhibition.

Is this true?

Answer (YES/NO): NO